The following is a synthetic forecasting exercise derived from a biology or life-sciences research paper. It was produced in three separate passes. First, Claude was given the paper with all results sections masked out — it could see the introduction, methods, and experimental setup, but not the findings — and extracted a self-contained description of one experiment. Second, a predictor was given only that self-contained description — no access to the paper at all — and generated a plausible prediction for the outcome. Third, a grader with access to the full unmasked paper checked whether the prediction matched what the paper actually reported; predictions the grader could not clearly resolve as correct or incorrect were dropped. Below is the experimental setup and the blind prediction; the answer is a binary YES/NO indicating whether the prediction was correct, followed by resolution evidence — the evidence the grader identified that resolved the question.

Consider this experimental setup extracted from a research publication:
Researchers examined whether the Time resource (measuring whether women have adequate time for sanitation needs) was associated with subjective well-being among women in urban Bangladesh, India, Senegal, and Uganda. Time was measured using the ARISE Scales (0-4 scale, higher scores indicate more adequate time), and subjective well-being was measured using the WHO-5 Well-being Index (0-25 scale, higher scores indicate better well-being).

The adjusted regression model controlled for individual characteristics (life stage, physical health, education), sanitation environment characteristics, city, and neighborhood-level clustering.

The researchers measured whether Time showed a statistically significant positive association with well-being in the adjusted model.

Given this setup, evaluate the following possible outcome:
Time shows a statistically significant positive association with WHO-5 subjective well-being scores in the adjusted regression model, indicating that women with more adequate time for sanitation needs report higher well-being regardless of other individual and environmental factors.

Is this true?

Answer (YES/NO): NO